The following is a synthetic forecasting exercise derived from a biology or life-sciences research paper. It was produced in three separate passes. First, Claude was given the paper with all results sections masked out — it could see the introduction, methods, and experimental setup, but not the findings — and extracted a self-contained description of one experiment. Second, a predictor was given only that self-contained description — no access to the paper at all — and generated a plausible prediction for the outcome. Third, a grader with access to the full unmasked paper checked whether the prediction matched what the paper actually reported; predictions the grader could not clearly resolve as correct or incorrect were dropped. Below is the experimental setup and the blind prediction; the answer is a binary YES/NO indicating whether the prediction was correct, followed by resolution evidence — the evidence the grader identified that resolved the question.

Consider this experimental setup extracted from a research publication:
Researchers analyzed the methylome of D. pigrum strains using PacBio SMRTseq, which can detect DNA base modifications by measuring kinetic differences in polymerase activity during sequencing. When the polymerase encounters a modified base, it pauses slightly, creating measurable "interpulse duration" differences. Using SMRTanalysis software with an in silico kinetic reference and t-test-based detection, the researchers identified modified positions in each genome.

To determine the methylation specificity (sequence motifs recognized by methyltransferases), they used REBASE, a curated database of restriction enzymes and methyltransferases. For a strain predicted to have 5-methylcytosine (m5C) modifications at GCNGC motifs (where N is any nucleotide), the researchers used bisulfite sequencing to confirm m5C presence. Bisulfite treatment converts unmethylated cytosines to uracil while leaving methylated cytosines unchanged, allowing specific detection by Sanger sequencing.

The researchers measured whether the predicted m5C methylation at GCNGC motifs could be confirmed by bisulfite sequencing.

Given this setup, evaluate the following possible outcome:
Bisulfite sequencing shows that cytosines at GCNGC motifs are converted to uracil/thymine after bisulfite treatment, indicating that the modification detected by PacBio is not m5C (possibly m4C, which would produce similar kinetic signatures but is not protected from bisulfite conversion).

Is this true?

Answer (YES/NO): NO